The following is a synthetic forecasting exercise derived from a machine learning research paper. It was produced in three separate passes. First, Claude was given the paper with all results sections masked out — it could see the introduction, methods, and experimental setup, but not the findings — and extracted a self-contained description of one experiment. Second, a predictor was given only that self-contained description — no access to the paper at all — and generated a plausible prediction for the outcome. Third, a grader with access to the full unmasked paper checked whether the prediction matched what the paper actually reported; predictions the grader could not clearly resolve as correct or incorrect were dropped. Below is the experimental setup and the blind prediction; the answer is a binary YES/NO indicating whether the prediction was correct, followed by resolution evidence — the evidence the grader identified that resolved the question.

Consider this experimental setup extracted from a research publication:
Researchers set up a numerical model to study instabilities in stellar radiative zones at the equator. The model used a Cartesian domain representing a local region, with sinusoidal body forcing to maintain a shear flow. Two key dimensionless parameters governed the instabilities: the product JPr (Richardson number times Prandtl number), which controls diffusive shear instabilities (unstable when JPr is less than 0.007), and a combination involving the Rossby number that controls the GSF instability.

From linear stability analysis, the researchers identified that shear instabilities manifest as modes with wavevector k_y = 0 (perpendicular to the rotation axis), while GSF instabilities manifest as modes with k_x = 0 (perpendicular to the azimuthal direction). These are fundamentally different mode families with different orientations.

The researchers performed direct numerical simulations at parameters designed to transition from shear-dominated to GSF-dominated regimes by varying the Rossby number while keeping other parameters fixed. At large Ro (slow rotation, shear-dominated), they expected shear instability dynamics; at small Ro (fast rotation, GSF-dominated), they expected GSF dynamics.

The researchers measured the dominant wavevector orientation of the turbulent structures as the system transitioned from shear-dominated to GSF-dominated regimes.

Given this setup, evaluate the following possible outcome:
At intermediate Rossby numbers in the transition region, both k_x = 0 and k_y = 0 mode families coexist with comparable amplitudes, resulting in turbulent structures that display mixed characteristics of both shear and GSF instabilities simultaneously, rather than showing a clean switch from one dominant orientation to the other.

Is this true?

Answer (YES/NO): NO